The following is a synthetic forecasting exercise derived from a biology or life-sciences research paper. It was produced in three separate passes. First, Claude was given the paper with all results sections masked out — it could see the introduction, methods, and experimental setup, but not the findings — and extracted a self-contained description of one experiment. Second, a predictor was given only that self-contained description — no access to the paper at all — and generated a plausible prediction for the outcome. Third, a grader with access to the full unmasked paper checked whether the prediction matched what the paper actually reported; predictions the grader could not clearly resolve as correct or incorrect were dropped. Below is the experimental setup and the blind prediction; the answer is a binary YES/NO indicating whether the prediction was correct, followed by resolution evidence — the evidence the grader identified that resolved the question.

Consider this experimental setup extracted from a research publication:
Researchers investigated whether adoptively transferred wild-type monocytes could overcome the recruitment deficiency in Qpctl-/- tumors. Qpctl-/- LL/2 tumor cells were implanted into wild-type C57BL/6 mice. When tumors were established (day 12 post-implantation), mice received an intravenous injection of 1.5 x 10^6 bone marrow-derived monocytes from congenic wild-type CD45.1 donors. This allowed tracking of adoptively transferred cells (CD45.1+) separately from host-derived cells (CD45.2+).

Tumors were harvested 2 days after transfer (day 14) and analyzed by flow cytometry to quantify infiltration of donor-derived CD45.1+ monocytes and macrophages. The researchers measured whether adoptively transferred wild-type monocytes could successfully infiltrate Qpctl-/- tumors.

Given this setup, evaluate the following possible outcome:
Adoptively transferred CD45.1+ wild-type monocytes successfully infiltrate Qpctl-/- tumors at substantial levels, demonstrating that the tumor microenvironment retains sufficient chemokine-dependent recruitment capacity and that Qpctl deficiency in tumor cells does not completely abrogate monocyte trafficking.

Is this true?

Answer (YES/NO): NO